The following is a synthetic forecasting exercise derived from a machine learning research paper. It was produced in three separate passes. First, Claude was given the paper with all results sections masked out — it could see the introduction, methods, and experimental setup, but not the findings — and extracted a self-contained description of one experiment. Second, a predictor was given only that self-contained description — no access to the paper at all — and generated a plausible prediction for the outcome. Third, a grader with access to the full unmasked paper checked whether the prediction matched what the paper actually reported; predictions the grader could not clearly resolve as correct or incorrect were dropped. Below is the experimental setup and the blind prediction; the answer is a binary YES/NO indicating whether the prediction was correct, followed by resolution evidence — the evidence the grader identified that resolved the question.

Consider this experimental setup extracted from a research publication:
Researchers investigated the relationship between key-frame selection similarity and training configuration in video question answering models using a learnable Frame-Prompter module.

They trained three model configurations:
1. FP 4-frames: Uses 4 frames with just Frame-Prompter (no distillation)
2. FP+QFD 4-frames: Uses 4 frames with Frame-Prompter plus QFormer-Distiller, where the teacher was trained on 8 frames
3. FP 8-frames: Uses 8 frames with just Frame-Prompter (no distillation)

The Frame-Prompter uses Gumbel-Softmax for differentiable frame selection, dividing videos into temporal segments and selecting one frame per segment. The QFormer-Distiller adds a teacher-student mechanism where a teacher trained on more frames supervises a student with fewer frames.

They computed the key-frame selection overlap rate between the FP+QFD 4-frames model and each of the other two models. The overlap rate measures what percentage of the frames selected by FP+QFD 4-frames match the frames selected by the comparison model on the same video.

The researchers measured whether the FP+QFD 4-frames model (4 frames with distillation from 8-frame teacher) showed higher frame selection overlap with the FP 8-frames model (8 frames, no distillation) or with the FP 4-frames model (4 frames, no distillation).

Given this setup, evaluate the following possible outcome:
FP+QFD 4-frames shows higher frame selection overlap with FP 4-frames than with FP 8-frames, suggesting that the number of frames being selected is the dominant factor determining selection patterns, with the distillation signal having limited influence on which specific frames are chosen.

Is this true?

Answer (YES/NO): NO